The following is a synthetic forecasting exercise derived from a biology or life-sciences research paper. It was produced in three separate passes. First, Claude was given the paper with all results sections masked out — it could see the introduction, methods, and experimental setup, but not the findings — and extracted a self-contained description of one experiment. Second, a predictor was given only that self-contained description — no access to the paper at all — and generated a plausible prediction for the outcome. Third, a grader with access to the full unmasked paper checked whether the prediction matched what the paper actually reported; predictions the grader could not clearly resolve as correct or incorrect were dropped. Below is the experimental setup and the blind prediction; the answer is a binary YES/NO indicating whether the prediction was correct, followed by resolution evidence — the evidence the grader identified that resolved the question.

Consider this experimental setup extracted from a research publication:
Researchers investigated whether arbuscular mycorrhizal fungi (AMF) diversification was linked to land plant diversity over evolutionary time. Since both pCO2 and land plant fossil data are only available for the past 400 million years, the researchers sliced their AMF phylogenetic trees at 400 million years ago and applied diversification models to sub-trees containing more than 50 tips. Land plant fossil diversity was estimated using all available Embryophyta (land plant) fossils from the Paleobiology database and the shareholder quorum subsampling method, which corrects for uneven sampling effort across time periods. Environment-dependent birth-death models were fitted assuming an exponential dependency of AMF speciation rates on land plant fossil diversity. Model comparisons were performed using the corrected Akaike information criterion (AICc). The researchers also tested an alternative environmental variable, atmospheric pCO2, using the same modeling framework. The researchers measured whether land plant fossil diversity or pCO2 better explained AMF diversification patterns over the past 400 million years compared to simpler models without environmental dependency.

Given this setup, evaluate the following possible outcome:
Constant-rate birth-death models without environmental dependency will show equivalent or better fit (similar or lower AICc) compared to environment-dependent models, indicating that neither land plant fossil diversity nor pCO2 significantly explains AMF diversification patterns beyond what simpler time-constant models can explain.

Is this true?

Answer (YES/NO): NO